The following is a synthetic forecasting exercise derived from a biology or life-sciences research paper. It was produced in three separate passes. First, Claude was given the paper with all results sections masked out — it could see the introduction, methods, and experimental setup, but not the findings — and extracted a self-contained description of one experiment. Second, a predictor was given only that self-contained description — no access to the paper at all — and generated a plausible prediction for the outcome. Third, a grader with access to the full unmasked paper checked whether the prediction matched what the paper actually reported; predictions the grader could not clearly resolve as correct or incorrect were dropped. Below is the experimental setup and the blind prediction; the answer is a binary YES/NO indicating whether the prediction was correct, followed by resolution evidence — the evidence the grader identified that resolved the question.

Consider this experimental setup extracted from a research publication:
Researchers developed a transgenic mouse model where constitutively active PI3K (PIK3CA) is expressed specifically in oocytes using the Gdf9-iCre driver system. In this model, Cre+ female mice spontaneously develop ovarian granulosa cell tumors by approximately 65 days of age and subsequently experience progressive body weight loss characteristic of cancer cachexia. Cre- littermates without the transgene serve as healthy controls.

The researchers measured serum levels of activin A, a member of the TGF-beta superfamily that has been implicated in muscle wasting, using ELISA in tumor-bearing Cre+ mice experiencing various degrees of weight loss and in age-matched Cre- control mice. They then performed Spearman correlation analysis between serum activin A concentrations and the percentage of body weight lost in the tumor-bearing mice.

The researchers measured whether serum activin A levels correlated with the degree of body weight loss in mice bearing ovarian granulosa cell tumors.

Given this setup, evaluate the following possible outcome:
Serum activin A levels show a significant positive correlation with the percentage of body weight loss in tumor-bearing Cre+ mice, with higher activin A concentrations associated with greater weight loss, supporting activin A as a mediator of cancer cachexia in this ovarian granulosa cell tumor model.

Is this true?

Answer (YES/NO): NO